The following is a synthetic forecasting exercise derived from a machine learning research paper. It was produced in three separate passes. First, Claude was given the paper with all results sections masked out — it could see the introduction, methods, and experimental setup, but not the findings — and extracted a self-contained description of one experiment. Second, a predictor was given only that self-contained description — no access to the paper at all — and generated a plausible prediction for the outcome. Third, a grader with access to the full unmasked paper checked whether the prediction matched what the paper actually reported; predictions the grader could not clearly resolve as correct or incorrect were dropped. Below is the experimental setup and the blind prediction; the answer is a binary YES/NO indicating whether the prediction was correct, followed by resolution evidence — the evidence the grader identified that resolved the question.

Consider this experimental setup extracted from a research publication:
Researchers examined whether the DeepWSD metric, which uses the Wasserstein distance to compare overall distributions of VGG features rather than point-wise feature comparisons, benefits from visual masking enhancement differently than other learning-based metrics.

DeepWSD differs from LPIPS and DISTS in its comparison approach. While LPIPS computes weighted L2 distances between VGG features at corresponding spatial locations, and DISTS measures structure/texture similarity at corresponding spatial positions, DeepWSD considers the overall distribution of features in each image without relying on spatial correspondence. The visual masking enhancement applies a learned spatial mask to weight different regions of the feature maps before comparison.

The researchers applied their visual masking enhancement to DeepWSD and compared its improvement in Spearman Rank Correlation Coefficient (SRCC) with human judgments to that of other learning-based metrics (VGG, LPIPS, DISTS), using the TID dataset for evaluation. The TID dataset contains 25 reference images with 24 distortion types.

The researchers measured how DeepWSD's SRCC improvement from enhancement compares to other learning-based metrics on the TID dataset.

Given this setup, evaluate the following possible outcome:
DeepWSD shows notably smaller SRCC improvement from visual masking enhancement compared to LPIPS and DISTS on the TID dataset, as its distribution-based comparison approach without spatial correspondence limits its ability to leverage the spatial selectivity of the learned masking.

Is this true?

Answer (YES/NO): YES